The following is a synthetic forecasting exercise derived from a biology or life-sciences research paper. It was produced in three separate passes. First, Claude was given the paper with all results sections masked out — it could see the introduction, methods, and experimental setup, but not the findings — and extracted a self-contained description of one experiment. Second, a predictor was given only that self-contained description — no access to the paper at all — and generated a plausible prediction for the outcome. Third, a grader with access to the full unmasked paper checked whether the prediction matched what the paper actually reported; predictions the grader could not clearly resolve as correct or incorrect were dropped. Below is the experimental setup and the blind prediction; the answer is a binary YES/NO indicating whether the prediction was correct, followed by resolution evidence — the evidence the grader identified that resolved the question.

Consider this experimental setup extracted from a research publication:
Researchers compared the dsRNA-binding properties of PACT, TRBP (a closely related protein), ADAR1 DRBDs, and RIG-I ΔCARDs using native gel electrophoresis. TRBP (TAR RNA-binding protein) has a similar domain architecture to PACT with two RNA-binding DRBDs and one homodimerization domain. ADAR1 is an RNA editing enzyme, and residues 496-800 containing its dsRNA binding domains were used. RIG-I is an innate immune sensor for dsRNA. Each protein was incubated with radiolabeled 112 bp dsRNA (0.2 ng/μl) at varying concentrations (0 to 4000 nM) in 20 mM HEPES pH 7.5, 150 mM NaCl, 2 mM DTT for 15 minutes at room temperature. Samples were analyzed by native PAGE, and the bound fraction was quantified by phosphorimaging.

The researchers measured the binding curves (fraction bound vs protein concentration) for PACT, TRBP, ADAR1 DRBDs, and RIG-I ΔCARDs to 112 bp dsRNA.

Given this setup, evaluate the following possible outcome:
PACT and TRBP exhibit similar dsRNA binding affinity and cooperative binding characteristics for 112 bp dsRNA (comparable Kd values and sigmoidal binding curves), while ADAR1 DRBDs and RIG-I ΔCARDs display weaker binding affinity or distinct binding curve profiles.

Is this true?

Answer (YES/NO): NO